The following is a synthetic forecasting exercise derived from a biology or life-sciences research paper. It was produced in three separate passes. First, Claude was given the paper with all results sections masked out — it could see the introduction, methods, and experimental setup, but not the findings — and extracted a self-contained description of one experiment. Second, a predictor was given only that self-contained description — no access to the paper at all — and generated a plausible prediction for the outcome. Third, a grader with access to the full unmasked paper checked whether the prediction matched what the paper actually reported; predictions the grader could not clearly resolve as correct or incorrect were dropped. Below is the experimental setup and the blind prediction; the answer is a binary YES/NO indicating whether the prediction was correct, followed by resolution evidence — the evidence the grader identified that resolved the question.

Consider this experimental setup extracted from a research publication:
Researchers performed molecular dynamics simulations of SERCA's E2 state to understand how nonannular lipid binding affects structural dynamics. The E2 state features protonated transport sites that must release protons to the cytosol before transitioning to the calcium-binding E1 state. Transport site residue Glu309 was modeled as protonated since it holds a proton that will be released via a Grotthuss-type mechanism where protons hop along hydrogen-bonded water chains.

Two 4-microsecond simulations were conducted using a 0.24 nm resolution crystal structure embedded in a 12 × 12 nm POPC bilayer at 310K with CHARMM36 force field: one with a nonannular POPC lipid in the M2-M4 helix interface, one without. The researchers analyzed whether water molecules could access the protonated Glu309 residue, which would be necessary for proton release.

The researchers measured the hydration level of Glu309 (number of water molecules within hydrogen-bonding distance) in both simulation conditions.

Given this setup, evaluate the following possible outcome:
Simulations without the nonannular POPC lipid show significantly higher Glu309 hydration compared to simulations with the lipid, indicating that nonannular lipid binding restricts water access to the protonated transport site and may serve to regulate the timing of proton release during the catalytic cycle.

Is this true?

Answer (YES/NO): NO